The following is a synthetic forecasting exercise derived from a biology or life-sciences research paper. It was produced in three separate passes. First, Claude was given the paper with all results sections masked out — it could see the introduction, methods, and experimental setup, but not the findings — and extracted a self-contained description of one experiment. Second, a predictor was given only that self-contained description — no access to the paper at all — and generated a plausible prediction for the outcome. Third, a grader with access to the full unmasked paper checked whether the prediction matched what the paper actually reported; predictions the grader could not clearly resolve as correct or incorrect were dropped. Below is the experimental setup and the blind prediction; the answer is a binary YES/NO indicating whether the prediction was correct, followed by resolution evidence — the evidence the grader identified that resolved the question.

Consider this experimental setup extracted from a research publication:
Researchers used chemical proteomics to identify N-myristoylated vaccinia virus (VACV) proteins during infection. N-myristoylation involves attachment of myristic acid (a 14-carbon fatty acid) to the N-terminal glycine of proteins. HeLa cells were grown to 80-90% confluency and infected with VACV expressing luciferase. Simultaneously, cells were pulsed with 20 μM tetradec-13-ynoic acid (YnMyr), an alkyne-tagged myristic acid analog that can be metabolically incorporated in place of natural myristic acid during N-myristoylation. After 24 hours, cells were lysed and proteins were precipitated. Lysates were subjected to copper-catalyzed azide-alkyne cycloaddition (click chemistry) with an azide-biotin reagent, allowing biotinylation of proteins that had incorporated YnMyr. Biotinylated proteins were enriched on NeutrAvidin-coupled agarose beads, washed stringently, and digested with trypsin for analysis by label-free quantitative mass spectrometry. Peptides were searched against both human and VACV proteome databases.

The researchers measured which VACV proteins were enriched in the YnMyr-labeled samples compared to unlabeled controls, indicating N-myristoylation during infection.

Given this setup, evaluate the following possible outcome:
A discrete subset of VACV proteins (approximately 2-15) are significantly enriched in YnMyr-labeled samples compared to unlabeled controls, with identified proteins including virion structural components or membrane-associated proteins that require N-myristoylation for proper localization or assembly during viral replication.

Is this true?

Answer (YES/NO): NO